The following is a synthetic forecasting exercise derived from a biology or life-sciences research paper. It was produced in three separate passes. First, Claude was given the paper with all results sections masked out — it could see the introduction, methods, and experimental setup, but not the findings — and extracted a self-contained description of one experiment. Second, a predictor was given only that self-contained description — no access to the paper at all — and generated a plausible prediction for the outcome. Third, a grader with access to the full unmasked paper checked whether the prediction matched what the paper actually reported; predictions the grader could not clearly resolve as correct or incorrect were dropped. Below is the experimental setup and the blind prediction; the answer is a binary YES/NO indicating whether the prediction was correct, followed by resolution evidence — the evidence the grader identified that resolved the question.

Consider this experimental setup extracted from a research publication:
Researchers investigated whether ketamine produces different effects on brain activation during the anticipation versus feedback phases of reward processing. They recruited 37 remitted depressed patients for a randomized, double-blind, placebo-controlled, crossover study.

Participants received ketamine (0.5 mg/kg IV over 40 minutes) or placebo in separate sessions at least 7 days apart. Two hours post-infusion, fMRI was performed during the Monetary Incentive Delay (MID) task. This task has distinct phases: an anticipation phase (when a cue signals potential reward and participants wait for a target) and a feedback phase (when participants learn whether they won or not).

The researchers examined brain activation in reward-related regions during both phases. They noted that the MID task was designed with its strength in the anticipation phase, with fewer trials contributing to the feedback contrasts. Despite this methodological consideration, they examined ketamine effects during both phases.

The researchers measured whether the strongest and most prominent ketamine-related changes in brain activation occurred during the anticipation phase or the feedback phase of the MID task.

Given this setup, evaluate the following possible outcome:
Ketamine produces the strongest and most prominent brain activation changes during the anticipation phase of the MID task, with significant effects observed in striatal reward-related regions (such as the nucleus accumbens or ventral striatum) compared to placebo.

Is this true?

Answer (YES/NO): NO